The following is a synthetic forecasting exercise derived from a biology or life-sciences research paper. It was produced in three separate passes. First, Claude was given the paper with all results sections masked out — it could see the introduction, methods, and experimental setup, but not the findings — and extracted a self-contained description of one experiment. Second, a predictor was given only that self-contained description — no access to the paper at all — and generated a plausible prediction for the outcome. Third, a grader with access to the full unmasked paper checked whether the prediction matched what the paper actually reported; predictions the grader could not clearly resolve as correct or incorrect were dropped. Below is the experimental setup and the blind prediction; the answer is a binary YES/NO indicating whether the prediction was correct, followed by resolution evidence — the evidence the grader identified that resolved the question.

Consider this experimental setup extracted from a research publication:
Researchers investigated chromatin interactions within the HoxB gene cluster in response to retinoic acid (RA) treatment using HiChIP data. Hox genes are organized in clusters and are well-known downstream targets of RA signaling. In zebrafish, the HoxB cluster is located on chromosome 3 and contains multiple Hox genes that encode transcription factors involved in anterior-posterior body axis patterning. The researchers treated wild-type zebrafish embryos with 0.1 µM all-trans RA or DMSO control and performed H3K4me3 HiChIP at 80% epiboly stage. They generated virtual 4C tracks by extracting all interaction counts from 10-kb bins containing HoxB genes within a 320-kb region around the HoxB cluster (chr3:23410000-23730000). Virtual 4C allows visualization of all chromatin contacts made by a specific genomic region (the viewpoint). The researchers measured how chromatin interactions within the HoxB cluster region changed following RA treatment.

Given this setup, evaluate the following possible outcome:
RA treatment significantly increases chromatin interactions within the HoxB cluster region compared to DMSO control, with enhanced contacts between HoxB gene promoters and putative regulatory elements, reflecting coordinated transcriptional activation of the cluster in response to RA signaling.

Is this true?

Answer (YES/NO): NO